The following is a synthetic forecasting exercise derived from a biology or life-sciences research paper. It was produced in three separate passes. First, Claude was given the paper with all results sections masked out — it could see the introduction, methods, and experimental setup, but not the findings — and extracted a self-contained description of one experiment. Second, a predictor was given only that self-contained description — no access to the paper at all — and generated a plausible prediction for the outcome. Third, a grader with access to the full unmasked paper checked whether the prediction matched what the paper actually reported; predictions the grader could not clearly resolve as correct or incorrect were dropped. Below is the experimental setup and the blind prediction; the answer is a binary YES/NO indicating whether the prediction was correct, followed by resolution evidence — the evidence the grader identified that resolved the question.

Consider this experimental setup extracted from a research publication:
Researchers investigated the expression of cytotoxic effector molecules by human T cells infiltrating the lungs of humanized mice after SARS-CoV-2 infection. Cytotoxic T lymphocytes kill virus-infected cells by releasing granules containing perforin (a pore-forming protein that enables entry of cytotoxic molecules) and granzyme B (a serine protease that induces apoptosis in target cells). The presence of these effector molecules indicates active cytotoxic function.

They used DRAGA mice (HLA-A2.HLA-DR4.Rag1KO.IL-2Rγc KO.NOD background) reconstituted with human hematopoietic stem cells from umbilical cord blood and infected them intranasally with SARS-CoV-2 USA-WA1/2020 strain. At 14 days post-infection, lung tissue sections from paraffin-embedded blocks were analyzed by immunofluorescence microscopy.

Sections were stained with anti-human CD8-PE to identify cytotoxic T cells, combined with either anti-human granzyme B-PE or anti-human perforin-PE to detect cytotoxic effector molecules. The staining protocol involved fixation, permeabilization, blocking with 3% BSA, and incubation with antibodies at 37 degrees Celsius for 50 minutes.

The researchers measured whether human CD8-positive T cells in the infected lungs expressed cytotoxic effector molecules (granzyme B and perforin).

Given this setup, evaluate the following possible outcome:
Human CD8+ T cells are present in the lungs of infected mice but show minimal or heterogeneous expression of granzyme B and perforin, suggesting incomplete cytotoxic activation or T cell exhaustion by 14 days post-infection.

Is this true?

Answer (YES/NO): NO